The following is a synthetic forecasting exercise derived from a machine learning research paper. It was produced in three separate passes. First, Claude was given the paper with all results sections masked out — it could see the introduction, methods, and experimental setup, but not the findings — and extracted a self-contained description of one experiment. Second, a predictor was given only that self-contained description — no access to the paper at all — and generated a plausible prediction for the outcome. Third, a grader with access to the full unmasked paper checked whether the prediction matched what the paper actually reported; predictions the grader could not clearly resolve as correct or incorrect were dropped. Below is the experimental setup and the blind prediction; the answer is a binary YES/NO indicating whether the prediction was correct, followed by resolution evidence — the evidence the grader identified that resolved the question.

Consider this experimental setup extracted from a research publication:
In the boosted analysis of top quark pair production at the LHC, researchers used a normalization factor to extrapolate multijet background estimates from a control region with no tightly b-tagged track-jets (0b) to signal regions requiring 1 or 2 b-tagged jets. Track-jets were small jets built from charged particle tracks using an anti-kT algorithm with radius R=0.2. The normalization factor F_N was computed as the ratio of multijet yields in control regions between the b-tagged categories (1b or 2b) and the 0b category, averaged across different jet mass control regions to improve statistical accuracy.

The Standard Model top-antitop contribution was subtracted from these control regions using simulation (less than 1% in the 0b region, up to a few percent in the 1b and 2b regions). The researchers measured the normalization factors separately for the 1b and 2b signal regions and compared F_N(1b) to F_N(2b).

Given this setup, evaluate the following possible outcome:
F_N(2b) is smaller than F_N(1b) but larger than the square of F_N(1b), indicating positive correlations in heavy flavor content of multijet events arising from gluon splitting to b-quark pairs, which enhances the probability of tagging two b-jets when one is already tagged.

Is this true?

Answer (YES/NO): NO